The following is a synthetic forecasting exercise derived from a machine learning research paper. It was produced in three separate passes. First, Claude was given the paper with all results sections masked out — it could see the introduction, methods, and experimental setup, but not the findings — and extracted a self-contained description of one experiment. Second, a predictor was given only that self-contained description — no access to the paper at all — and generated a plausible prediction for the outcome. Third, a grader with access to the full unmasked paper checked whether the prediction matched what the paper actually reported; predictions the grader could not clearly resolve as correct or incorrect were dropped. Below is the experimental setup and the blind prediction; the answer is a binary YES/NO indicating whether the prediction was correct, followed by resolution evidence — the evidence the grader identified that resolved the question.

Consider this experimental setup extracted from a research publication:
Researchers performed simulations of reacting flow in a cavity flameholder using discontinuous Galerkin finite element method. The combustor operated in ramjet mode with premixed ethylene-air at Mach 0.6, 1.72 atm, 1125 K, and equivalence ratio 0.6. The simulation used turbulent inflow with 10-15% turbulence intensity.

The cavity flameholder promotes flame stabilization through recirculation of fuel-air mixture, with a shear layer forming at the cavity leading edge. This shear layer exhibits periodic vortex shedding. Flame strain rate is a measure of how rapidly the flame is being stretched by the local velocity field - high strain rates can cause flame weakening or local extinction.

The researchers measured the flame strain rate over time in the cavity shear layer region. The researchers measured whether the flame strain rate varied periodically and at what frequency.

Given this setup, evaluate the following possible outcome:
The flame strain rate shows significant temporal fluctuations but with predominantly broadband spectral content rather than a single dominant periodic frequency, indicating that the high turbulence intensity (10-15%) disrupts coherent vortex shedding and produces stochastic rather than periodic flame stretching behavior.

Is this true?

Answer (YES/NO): NO